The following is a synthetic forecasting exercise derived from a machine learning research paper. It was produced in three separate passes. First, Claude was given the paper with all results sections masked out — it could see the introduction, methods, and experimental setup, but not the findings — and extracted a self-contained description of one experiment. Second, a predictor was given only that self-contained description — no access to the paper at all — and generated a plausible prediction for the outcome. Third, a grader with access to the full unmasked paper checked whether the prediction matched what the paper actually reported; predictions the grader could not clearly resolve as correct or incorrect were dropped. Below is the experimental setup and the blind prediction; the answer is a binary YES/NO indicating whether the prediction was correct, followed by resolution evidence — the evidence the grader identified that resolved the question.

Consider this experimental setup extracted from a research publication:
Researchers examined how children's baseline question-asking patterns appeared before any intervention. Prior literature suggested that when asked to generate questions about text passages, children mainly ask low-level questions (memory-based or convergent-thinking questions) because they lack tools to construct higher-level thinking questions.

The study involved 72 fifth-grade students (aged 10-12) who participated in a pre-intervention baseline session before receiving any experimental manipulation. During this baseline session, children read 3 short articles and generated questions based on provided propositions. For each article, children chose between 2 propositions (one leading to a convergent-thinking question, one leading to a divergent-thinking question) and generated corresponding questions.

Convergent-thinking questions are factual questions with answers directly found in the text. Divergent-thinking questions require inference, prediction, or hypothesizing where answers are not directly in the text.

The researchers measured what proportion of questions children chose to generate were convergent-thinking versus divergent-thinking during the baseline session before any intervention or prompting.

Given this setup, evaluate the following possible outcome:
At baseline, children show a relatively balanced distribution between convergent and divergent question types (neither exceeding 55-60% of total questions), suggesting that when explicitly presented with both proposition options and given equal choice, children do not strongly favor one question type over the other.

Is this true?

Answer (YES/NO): NO